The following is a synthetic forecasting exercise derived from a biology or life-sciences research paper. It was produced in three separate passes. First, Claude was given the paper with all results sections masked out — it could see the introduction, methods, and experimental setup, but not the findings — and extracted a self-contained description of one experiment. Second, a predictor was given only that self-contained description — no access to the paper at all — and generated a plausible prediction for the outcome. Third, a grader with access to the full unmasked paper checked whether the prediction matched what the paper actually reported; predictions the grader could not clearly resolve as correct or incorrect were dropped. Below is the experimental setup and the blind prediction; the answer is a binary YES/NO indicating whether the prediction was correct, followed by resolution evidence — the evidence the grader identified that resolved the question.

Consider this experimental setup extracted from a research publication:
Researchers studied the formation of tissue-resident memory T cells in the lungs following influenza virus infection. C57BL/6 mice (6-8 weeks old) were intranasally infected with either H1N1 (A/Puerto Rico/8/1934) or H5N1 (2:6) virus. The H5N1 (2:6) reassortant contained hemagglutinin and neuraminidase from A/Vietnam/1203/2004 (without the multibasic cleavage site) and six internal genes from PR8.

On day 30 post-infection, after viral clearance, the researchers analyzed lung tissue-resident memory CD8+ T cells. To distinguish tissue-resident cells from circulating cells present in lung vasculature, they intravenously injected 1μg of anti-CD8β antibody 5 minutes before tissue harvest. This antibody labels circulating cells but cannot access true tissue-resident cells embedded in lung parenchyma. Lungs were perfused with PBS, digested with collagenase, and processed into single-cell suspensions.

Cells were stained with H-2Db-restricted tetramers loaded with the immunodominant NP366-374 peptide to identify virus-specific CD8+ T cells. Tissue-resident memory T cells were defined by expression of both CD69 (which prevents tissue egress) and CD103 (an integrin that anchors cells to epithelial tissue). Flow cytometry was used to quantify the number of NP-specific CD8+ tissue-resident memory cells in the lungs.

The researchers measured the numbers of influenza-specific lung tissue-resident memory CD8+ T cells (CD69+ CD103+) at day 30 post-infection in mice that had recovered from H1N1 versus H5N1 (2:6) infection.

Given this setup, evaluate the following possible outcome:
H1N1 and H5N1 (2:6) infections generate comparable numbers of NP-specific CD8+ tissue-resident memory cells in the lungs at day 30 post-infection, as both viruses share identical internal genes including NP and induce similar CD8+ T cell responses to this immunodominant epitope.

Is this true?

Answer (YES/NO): NO